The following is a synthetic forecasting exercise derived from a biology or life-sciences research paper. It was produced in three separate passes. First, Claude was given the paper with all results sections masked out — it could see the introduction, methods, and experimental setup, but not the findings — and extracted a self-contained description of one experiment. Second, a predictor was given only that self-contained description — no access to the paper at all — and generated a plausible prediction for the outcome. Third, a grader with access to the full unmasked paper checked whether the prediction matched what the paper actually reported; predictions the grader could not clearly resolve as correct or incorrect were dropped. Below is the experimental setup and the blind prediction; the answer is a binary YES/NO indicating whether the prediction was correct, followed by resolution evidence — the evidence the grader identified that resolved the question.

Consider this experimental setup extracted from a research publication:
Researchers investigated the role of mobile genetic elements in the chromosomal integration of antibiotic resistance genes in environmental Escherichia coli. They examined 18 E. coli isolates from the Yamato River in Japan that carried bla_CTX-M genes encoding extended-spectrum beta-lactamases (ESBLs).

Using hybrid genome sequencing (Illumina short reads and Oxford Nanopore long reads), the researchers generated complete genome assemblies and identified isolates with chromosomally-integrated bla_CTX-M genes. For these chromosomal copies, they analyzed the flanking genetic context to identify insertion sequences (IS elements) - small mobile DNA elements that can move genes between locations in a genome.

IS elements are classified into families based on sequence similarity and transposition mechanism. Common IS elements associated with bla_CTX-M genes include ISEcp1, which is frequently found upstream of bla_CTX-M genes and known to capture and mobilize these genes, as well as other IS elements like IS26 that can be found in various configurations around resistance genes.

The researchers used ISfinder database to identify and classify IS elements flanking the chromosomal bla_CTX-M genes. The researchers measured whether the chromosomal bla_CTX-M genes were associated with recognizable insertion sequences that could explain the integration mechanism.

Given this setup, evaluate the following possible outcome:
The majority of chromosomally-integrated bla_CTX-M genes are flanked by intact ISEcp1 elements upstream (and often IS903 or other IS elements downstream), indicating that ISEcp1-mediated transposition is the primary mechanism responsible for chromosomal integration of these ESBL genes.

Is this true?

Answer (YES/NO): NO